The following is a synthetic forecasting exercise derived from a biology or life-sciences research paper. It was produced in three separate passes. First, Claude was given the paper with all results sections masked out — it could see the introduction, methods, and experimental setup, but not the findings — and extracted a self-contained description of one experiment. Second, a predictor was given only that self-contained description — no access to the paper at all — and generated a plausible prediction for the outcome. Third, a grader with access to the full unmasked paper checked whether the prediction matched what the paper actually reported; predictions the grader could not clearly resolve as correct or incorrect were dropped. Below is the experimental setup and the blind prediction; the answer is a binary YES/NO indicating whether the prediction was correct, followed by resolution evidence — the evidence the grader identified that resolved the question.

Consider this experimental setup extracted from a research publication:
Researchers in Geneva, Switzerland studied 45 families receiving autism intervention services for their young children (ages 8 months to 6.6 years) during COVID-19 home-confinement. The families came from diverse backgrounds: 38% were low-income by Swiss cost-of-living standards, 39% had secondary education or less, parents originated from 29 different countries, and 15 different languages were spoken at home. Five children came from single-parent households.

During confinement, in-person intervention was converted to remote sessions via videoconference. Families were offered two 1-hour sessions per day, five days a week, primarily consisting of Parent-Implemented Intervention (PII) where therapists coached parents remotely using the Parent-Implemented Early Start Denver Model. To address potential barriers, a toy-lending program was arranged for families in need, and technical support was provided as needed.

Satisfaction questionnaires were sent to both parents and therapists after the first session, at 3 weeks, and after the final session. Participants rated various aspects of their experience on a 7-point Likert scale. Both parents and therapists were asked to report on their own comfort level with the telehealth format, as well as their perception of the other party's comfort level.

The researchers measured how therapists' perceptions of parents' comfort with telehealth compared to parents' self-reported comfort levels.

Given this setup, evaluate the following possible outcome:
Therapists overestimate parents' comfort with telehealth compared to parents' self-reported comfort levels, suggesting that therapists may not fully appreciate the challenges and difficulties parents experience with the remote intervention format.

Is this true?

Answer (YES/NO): NO